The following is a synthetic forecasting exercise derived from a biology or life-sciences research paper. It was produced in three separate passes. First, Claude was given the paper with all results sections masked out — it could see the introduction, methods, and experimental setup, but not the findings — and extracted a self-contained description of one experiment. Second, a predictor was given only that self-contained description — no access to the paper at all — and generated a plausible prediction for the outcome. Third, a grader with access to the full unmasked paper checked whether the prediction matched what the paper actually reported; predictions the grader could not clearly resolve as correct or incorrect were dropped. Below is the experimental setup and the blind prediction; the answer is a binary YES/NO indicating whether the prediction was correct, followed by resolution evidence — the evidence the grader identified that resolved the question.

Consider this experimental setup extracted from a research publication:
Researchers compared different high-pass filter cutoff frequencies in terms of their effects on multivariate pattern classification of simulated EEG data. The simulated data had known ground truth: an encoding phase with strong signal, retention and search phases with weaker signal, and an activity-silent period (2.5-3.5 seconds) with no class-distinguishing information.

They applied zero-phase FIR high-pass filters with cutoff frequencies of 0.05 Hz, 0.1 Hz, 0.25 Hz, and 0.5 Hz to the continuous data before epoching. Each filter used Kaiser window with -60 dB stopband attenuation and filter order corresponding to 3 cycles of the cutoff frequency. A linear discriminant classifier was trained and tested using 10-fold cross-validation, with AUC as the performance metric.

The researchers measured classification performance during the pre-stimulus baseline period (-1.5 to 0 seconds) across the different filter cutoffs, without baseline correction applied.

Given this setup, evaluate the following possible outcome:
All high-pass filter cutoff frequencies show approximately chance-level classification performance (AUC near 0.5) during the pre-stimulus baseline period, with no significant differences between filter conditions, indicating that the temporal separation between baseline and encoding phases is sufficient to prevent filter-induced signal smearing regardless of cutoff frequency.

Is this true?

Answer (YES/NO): NO